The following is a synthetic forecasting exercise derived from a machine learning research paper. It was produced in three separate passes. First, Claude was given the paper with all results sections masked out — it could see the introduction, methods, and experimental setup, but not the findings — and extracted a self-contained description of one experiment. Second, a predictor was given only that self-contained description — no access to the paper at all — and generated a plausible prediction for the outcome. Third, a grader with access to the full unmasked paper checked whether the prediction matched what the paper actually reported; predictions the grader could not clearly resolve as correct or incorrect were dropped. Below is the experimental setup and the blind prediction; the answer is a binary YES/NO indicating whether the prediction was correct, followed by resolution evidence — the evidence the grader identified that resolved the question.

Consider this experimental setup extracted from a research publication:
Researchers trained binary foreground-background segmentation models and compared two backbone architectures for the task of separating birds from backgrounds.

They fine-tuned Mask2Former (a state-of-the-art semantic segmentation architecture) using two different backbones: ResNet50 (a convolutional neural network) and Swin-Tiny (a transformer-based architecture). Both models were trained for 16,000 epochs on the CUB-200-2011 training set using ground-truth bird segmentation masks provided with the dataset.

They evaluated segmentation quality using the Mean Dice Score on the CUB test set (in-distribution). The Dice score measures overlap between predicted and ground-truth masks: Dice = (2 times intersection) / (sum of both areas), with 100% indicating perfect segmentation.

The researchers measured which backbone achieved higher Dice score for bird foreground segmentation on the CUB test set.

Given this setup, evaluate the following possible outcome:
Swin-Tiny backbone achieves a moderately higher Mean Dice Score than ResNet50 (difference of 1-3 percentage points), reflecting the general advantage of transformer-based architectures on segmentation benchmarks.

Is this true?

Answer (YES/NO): NO